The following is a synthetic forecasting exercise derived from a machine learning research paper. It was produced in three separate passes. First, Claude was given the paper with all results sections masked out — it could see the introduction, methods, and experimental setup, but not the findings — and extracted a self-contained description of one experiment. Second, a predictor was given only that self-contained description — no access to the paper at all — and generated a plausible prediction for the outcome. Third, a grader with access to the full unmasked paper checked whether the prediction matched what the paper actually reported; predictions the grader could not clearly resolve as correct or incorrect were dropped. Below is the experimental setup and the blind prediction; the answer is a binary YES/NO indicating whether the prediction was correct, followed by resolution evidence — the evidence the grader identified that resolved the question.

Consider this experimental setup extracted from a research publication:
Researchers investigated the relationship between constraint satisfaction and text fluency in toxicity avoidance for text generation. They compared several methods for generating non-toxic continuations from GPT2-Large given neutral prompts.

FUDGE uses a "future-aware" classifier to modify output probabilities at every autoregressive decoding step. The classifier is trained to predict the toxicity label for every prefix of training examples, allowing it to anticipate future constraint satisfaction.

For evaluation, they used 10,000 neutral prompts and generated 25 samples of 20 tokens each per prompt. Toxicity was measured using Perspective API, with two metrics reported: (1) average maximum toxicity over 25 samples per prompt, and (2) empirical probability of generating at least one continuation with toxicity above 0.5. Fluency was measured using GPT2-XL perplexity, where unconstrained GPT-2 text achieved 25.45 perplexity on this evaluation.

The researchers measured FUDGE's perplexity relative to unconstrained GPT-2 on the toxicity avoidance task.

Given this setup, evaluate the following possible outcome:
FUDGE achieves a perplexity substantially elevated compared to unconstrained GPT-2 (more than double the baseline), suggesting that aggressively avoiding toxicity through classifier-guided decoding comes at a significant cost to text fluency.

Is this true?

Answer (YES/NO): NO